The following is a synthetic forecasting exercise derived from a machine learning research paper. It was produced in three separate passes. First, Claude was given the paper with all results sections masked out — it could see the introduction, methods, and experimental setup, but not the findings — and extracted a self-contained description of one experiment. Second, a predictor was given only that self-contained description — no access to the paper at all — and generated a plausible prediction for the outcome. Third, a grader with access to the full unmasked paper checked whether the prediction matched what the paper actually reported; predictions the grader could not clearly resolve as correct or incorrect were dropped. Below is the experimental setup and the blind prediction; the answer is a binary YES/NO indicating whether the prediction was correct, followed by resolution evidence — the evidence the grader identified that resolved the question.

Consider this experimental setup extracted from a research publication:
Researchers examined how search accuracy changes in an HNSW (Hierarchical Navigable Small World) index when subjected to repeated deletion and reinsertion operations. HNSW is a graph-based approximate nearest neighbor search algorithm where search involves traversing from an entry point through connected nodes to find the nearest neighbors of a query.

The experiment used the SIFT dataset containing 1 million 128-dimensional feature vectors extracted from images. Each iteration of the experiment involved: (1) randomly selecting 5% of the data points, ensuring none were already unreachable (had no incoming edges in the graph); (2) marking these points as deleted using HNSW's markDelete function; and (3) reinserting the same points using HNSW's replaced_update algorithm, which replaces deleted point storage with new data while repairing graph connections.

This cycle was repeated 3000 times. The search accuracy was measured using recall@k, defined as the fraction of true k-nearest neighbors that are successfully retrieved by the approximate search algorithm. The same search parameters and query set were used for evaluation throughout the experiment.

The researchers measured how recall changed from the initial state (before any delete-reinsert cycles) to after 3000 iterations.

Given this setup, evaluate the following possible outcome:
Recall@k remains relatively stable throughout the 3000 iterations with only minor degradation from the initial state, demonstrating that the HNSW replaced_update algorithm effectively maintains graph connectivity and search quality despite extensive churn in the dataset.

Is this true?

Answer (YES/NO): NO